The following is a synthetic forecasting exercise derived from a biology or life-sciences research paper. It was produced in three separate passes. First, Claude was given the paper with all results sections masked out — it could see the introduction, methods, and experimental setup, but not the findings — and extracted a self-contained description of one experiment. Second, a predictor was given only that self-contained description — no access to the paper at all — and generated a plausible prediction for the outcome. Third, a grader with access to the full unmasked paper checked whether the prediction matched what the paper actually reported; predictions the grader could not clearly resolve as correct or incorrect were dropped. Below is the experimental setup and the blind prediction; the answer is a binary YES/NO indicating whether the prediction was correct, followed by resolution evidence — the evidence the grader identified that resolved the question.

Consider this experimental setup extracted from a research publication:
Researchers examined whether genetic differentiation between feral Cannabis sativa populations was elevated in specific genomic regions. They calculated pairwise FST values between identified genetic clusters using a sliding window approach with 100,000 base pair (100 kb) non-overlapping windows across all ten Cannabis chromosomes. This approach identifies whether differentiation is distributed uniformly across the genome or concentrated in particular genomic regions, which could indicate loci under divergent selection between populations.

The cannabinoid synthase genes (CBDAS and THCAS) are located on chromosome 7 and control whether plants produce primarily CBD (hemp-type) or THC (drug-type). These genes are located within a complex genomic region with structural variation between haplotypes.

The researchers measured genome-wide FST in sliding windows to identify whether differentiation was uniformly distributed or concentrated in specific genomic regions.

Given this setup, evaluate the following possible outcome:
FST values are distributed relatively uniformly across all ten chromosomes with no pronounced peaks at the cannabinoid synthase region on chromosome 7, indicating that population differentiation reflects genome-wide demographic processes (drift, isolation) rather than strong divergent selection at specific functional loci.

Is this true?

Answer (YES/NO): NO